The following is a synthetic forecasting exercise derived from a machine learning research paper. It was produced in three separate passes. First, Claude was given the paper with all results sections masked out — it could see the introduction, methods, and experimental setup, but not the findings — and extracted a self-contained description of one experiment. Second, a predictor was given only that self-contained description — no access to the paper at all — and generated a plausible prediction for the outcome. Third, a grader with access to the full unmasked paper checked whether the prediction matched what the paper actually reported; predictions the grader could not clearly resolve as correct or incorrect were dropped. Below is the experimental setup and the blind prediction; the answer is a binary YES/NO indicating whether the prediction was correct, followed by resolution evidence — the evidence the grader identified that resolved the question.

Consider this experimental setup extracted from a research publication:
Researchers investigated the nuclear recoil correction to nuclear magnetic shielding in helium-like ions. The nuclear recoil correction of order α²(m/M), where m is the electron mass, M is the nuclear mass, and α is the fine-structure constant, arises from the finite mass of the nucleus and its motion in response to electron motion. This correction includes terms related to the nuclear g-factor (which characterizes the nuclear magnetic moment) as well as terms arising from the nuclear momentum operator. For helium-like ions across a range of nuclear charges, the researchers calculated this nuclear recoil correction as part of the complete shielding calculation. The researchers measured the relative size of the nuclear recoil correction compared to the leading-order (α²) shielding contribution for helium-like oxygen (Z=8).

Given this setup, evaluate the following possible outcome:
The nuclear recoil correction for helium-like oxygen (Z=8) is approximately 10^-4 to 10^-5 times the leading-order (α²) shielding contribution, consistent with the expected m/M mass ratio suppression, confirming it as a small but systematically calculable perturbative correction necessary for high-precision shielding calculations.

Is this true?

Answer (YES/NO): YES